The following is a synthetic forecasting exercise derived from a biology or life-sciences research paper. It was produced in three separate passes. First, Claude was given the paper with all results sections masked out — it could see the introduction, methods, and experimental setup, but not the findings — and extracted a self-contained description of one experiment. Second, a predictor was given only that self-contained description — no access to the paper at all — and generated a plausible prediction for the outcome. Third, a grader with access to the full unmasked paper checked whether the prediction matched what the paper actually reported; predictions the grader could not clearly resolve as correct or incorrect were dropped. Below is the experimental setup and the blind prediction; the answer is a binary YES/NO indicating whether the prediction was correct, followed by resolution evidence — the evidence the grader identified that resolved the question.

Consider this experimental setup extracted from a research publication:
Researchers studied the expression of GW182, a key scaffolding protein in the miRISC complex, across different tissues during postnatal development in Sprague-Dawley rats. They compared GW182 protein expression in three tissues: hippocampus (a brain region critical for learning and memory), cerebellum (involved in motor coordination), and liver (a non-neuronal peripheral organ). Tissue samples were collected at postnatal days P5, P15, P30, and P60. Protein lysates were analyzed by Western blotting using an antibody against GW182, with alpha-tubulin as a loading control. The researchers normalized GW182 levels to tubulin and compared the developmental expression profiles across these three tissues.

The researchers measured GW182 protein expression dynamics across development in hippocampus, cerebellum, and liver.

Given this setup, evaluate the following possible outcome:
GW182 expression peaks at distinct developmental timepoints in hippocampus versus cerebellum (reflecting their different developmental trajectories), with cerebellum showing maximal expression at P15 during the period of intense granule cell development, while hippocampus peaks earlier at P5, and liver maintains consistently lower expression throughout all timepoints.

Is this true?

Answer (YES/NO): NO